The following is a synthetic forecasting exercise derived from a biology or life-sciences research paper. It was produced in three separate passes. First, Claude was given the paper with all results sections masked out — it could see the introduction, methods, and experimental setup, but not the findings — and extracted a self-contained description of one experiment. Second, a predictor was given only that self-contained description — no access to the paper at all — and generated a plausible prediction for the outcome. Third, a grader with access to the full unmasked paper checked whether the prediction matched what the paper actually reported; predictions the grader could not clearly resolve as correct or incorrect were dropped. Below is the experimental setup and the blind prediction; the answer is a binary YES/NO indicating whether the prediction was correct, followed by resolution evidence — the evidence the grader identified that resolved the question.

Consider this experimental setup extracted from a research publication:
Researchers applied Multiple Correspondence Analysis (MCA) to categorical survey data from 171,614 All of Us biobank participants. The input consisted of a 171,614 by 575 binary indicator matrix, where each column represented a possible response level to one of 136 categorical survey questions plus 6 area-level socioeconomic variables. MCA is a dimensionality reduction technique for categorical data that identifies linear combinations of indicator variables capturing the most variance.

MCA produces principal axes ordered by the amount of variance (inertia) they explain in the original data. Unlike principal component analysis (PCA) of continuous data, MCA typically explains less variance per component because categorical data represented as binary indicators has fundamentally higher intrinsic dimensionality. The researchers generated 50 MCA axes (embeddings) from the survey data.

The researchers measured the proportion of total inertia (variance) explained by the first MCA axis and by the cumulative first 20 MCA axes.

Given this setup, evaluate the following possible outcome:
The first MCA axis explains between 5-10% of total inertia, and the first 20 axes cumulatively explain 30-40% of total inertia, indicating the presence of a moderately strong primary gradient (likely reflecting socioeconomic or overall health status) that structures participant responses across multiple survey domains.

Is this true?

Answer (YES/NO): NO